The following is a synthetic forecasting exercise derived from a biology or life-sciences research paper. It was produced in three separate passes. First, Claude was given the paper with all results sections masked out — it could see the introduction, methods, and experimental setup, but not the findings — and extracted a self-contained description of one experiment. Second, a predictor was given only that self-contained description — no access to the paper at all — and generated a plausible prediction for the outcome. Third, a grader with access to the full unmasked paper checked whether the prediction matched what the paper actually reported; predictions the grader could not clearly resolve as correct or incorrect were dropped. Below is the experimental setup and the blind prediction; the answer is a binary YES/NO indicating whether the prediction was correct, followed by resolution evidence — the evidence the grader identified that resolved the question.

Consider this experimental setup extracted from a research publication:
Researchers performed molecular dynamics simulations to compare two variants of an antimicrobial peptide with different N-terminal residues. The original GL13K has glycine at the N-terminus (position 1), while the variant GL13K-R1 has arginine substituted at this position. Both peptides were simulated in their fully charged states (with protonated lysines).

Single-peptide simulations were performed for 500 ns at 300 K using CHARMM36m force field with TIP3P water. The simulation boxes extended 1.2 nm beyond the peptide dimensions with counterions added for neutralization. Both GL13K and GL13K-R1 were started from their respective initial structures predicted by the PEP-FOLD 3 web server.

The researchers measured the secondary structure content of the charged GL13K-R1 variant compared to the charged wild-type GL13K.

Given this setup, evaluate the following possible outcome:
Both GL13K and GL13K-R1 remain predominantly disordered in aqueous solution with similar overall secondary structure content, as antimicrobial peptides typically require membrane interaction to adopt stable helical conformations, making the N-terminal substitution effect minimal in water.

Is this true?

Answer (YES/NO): NO